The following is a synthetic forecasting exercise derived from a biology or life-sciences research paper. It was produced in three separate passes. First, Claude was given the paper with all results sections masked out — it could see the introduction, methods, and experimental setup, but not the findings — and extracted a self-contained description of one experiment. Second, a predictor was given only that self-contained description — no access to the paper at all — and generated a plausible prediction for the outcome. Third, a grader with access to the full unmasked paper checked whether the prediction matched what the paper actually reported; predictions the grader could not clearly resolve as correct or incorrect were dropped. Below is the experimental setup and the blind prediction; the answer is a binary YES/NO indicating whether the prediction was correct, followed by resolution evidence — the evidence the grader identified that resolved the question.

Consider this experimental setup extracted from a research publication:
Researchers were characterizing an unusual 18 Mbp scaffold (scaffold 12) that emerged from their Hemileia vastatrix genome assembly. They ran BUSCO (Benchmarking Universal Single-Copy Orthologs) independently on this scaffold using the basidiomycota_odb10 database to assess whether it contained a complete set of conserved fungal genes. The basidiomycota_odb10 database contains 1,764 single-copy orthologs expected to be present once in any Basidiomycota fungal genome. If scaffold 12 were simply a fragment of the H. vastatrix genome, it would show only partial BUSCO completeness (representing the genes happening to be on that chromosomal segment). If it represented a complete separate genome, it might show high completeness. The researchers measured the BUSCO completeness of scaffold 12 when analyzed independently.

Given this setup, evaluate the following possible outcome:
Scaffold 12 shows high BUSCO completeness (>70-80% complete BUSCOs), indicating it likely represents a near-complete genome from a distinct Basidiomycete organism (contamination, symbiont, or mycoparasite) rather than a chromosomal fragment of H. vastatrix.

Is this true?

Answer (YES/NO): YES